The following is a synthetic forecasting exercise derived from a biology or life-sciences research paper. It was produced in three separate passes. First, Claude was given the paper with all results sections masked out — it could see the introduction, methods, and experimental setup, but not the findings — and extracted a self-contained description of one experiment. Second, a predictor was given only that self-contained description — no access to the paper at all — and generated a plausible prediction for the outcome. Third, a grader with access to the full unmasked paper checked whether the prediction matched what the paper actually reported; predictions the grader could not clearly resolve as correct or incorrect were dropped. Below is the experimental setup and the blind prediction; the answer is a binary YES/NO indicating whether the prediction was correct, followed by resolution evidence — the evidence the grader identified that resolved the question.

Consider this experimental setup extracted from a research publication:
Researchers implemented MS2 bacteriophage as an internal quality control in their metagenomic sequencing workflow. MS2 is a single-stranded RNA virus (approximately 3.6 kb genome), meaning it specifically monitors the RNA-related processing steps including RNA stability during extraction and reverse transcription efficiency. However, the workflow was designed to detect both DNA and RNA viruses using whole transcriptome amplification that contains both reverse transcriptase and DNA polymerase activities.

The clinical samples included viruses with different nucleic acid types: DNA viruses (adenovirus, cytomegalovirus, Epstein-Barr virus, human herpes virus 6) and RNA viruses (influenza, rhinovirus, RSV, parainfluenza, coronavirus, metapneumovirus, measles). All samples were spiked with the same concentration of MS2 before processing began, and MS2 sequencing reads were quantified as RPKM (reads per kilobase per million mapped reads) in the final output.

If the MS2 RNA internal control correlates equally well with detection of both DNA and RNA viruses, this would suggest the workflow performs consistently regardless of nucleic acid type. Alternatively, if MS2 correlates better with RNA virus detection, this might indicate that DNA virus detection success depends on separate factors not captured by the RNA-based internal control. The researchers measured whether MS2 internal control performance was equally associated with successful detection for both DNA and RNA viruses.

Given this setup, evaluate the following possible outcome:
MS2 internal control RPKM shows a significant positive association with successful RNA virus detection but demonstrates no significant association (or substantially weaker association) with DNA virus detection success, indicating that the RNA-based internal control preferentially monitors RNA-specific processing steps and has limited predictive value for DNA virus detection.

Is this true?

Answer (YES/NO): NO